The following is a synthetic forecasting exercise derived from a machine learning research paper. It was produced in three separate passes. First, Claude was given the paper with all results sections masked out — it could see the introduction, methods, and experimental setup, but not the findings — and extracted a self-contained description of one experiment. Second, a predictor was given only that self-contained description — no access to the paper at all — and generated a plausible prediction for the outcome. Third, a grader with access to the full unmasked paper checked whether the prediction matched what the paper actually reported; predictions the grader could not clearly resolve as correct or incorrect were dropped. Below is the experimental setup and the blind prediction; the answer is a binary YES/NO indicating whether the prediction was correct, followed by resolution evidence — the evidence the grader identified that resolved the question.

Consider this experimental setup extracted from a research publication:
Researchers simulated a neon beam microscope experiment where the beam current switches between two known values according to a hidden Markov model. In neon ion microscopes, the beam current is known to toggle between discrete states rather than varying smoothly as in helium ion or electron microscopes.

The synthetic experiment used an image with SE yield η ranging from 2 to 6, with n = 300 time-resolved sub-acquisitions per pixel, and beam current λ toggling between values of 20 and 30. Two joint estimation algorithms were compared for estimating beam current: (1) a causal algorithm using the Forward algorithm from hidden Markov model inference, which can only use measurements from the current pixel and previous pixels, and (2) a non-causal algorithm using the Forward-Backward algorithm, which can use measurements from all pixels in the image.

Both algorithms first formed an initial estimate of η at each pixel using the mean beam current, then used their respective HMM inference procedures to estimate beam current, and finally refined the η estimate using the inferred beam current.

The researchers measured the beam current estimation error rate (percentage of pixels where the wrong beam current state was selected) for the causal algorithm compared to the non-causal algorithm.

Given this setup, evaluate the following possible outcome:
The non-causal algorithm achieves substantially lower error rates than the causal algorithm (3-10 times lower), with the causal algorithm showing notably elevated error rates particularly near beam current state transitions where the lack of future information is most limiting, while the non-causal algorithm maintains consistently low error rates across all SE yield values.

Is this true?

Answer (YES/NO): YES